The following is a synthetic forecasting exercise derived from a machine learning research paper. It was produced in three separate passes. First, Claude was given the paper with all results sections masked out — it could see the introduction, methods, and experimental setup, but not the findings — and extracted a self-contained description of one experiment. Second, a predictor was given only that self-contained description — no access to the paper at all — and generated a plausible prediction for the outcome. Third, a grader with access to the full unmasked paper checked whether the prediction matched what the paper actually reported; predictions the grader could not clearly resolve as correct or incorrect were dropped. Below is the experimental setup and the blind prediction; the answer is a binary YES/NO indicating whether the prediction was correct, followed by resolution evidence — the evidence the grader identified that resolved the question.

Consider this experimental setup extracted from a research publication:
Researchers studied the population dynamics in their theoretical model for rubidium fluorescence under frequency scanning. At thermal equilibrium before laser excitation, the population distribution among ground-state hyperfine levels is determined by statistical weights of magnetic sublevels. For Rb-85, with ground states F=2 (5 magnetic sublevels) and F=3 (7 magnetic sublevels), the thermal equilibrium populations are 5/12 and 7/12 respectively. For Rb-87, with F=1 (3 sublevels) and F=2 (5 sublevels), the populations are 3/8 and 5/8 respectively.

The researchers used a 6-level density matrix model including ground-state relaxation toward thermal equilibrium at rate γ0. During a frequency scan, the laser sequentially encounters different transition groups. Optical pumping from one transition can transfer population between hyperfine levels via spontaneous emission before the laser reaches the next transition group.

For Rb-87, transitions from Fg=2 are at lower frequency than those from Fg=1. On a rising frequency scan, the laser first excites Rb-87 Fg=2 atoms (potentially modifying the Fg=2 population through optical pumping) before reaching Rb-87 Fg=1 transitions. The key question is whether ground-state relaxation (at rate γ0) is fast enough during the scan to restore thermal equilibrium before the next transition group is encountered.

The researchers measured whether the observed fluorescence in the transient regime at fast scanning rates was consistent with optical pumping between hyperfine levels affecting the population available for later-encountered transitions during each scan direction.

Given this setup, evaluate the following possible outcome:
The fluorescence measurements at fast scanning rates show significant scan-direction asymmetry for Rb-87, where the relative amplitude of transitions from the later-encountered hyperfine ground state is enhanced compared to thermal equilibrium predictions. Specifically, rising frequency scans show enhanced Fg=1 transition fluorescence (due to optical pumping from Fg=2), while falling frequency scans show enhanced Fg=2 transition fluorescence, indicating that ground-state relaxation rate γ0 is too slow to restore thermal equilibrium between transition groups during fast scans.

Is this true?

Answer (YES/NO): NO